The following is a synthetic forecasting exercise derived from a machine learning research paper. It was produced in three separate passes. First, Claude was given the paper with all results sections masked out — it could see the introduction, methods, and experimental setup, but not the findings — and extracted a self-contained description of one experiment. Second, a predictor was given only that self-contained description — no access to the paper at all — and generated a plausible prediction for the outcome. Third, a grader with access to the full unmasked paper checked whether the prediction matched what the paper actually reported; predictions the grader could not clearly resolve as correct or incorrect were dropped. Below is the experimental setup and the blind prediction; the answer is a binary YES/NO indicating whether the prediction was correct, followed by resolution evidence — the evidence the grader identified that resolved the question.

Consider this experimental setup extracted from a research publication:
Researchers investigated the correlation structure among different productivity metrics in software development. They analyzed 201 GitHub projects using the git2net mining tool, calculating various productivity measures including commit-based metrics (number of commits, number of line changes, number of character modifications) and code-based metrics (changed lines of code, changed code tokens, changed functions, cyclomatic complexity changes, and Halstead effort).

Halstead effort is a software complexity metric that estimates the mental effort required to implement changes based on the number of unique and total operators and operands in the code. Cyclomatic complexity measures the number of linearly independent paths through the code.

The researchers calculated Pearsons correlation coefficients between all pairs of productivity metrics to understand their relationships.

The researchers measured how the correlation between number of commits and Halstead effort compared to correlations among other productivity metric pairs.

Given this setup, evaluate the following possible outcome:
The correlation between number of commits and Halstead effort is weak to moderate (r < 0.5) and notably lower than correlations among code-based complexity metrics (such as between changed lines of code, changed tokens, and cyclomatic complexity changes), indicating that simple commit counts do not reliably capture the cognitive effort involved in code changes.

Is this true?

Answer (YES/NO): YES